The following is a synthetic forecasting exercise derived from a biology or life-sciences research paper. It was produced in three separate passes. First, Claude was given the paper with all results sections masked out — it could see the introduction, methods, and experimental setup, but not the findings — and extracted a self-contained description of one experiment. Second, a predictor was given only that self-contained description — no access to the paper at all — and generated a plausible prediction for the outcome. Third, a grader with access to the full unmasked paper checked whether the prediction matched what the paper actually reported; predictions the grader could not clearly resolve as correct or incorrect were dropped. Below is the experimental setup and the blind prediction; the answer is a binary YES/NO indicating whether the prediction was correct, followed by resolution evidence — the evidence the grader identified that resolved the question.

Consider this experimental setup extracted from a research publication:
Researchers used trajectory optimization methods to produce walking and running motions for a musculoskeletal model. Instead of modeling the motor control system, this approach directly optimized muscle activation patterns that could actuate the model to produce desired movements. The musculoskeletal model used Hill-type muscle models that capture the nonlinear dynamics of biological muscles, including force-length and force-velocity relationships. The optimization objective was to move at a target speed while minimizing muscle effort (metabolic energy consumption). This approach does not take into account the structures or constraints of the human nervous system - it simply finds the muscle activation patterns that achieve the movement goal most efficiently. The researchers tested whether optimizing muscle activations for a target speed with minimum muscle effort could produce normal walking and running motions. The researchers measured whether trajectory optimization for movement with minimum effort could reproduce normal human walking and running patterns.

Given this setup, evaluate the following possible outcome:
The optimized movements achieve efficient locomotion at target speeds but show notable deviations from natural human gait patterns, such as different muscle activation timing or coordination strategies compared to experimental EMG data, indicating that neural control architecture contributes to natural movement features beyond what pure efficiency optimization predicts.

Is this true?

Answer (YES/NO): NO